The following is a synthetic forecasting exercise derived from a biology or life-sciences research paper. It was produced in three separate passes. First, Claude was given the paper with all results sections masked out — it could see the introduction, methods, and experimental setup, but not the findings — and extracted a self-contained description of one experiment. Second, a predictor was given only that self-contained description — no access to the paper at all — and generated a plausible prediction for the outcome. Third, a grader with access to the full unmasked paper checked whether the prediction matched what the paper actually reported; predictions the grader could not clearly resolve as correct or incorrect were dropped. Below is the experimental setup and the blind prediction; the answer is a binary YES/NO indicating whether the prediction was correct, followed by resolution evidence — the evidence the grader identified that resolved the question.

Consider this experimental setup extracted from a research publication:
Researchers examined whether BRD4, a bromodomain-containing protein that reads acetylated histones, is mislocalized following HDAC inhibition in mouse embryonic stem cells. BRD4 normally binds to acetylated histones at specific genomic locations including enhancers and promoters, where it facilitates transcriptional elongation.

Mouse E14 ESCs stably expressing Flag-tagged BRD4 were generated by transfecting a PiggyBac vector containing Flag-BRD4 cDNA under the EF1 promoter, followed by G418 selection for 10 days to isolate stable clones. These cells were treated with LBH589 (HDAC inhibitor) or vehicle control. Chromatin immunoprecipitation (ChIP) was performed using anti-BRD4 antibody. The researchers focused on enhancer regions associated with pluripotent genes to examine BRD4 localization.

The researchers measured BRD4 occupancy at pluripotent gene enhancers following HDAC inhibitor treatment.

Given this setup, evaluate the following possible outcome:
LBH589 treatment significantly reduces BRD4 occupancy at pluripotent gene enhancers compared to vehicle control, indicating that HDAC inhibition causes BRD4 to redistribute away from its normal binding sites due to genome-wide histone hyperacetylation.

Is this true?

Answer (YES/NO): YES